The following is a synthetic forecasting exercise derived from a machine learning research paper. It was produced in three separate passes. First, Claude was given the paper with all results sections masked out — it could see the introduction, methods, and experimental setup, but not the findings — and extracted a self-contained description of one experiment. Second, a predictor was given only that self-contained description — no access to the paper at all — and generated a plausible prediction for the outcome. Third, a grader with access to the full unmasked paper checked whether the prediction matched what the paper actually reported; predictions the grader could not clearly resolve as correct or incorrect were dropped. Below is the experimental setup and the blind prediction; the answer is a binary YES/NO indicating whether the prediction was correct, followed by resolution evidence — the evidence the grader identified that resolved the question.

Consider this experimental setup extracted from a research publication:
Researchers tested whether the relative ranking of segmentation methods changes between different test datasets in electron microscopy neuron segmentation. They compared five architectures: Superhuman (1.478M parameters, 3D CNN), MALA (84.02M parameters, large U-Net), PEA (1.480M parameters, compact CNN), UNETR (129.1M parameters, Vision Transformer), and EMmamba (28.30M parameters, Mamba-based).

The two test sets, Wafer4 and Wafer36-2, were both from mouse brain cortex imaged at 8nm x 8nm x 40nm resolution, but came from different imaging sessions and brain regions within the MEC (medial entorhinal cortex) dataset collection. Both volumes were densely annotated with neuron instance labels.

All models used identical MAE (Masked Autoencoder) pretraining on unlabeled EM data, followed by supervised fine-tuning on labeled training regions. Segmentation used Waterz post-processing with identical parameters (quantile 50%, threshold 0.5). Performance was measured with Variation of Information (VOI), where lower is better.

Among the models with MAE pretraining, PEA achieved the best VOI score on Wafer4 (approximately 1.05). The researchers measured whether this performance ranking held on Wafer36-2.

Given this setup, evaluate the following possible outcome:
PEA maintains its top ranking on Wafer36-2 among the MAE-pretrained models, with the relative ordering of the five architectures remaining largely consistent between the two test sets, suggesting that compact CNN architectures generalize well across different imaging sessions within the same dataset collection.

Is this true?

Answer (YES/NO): NO